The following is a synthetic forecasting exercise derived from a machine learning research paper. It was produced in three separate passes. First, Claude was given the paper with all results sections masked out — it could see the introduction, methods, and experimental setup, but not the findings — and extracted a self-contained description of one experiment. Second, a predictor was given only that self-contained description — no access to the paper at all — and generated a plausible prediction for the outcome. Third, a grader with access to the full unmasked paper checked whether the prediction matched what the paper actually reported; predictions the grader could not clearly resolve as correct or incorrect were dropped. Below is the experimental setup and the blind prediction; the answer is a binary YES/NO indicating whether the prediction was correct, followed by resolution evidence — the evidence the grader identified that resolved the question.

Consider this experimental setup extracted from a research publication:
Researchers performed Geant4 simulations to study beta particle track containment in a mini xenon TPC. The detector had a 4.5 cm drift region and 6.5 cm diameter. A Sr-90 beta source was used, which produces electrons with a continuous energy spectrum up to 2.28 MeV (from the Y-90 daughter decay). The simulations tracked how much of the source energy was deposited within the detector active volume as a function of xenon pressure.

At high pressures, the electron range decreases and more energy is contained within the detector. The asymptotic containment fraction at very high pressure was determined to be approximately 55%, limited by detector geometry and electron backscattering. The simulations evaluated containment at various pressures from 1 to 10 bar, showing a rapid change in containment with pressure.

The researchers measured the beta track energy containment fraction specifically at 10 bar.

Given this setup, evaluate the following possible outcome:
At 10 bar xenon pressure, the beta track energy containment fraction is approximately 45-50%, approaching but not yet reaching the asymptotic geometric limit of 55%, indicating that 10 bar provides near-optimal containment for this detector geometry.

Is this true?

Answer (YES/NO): YES